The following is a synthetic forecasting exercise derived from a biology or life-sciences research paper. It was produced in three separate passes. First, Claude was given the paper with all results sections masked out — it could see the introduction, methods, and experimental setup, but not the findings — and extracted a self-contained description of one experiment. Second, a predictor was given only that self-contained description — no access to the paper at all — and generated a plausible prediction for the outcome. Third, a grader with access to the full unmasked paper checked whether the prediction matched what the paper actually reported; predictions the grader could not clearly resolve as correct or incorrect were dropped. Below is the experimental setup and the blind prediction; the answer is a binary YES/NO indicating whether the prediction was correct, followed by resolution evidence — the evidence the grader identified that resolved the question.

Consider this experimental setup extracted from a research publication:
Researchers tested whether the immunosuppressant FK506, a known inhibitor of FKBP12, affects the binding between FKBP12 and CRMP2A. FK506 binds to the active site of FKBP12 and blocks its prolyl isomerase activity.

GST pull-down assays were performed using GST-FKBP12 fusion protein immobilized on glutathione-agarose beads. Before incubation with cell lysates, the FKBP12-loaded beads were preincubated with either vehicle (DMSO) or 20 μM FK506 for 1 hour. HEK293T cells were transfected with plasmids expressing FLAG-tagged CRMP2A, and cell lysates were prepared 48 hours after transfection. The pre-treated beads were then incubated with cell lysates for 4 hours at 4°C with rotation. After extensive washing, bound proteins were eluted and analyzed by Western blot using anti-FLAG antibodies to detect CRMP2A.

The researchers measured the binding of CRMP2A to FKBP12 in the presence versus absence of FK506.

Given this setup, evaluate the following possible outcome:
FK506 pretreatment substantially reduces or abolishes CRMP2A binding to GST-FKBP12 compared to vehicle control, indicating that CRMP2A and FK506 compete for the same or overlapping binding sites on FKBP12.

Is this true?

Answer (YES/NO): YES